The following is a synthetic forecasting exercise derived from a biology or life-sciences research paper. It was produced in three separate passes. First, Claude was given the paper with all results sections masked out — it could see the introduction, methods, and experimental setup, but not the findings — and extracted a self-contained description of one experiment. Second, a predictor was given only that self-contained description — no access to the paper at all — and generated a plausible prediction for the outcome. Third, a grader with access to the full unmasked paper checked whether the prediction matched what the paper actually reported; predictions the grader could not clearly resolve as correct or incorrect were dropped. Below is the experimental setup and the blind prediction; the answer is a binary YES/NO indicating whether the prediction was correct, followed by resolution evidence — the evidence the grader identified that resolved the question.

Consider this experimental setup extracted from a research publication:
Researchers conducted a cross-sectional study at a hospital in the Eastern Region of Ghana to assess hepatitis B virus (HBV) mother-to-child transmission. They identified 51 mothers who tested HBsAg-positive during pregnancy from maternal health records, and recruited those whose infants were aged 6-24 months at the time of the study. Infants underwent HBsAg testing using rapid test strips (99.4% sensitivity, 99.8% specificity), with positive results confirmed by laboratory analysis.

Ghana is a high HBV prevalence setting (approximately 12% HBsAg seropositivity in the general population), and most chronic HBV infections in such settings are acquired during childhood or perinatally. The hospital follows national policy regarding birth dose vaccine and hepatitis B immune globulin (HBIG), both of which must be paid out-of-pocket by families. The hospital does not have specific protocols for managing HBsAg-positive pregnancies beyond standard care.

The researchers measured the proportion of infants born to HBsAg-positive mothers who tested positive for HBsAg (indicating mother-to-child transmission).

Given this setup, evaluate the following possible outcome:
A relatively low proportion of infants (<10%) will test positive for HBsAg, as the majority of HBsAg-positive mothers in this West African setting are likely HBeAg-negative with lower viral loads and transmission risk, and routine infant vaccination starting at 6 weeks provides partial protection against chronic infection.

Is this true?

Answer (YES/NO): YES